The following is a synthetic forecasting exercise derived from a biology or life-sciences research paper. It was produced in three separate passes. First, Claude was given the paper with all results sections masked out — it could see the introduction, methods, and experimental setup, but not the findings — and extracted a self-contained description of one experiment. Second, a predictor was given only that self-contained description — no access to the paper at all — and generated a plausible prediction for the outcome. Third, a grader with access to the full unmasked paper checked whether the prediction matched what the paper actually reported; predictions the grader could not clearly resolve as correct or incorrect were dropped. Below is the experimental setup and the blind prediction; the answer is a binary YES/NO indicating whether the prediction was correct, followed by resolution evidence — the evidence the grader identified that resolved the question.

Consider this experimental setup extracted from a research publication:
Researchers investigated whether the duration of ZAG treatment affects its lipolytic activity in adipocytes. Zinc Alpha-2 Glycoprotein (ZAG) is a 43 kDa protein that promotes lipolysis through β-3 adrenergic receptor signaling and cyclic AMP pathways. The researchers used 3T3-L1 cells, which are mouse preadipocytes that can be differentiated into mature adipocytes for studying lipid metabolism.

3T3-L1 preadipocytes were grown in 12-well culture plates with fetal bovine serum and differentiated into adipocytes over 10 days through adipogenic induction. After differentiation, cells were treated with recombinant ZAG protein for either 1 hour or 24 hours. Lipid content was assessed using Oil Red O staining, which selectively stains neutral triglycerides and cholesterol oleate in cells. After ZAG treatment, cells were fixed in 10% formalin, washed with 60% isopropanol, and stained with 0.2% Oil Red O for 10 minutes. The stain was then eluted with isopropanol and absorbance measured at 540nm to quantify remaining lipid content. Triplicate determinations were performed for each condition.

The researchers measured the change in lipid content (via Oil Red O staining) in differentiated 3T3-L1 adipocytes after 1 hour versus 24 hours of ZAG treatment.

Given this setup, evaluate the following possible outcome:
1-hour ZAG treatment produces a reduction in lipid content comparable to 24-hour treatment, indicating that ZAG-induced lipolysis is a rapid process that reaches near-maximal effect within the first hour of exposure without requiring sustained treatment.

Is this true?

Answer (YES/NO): NO